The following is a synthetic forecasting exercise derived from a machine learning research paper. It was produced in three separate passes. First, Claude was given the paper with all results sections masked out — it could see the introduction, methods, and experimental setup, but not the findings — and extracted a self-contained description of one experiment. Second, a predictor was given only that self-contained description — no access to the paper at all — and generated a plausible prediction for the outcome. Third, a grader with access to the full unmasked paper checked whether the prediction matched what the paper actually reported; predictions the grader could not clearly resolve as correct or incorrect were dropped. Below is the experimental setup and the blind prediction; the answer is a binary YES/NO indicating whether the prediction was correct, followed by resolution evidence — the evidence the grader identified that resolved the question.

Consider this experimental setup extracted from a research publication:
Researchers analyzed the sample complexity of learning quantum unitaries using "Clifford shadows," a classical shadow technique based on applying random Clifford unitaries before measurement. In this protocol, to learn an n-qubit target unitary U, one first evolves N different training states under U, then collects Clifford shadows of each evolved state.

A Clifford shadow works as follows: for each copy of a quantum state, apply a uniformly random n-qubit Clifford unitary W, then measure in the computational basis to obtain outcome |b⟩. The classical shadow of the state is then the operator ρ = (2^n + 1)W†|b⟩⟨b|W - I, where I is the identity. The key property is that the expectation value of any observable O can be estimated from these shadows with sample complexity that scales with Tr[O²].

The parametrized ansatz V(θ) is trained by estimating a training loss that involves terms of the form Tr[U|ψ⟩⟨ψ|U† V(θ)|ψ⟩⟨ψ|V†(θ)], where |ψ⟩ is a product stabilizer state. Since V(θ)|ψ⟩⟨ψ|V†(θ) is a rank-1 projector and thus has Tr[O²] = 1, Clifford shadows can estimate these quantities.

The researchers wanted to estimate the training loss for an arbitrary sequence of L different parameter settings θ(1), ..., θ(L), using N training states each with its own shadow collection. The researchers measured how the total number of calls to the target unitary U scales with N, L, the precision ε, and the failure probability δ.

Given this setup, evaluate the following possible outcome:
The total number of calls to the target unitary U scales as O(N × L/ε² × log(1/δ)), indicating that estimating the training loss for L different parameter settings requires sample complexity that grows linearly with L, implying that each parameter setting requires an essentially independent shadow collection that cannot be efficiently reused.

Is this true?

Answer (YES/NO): NO